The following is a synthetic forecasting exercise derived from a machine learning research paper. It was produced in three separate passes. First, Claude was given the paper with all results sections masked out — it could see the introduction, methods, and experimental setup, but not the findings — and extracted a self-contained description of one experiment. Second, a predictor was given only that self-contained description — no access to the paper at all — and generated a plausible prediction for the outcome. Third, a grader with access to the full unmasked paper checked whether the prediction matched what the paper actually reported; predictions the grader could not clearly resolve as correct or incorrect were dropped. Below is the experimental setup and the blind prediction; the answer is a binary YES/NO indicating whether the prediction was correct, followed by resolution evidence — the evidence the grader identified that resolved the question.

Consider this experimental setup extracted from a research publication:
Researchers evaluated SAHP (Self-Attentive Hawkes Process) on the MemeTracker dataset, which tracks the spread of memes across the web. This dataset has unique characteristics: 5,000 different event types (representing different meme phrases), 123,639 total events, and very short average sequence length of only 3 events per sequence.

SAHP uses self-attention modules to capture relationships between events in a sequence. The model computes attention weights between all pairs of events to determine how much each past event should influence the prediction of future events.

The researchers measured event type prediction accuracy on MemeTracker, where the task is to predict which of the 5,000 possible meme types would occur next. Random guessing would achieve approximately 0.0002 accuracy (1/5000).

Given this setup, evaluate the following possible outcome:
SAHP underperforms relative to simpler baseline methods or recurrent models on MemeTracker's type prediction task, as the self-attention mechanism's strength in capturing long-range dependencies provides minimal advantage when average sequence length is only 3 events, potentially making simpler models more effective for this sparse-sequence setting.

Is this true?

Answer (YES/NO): YES